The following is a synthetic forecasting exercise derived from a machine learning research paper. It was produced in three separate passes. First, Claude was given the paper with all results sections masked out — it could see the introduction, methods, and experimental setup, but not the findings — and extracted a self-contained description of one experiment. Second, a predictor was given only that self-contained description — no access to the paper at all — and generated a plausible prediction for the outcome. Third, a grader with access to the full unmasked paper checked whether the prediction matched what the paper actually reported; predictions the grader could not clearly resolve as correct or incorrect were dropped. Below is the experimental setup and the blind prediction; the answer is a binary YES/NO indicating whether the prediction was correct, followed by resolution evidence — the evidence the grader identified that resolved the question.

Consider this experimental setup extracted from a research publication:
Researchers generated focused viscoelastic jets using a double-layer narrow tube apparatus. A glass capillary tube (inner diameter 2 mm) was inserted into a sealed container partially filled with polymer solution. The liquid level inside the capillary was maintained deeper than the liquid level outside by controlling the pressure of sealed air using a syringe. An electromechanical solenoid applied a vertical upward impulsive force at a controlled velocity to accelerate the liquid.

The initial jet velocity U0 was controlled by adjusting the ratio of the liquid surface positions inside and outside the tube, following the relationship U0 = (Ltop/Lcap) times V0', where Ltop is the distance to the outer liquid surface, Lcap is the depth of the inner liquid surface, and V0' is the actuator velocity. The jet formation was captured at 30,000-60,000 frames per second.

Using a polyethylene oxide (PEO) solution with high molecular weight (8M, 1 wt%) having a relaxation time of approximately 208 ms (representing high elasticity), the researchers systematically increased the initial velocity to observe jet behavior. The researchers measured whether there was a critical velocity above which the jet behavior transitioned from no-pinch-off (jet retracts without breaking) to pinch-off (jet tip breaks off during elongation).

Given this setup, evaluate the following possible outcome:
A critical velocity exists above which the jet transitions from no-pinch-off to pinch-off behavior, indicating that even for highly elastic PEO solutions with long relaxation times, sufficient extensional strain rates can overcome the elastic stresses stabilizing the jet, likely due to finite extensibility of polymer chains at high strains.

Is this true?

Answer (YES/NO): NO